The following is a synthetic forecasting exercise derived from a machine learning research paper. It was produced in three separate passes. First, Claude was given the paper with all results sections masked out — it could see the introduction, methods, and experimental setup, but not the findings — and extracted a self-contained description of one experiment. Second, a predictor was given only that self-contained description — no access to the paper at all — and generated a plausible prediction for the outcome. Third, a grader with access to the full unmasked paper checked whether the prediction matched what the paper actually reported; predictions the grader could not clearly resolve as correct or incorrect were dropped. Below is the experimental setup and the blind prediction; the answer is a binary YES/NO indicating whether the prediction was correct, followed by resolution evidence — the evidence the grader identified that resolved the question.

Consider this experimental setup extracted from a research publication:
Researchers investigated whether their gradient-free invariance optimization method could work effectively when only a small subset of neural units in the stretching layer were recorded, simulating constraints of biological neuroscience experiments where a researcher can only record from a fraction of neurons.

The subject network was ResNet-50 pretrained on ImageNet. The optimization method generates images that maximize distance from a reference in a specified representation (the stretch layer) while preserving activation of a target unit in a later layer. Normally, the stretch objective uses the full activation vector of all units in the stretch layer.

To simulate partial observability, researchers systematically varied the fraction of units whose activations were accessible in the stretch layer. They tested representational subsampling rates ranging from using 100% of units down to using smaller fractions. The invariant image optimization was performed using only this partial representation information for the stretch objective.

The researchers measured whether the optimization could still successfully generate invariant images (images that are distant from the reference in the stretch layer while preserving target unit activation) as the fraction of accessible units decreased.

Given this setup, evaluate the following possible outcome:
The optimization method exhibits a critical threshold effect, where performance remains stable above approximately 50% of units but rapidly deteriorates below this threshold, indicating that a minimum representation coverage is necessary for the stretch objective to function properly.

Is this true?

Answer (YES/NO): NO